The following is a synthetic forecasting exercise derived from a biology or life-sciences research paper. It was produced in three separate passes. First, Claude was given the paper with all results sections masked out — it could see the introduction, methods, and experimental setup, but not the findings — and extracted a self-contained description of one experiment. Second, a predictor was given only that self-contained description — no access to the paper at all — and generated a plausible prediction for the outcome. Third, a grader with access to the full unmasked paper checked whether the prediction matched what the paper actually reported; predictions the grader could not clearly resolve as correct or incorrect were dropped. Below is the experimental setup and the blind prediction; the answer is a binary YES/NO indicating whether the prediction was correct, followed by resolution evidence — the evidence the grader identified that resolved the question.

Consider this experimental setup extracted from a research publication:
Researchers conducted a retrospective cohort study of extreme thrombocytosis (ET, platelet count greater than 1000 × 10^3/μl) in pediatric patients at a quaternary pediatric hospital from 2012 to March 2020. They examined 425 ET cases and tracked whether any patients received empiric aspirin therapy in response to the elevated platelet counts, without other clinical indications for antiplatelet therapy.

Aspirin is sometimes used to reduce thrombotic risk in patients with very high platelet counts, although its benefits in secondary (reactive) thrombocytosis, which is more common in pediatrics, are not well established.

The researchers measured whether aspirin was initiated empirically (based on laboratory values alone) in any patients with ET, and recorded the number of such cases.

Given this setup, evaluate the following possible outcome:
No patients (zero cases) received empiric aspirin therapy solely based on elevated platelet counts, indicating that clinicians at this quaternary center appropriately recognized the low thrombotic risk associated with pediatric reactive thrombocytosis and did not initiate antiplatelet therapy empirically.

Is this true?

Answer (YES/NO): NO